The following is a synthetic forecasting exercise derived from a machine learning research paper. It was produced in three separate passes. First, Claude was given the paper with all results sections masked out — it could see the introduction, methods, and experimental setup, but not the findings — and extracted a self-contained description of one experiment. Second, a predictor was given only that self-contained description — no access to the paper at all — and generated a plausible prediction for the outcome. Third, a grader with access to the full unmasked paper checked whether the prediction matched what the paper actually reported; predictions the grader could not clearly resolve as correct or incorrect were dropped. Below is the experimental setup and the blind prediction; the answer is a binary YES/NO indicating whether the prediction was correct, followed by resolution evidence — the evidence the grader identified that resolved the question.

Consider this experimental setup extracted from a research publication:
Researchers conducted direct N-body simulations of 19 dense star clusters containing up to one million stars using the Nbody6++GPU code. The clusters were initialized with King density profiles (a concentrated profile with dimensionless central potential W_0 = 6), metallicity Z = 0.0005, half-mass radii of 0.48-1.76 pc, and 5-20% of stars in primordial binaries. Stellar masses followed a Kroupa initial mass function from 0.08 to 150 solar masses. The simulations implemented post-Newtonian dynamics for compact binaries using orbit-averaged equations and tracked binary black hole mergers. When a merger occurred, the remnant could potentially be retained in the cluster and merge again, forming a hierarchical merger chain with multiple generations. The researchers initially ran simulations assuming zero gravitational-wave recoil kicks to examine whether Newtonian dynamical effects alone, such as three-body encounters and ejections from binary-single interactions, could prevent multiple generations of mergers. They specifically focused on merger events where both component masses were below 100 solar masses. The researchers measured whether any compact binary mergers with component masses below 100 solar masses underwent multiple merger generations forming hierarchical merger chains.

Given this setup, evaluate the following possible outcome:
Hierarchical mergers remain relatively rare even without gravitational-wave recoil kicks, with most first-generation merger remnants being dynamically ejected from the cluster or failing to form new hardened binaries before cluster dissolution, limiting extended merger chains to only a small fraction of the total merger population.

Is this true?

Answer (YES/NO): YES